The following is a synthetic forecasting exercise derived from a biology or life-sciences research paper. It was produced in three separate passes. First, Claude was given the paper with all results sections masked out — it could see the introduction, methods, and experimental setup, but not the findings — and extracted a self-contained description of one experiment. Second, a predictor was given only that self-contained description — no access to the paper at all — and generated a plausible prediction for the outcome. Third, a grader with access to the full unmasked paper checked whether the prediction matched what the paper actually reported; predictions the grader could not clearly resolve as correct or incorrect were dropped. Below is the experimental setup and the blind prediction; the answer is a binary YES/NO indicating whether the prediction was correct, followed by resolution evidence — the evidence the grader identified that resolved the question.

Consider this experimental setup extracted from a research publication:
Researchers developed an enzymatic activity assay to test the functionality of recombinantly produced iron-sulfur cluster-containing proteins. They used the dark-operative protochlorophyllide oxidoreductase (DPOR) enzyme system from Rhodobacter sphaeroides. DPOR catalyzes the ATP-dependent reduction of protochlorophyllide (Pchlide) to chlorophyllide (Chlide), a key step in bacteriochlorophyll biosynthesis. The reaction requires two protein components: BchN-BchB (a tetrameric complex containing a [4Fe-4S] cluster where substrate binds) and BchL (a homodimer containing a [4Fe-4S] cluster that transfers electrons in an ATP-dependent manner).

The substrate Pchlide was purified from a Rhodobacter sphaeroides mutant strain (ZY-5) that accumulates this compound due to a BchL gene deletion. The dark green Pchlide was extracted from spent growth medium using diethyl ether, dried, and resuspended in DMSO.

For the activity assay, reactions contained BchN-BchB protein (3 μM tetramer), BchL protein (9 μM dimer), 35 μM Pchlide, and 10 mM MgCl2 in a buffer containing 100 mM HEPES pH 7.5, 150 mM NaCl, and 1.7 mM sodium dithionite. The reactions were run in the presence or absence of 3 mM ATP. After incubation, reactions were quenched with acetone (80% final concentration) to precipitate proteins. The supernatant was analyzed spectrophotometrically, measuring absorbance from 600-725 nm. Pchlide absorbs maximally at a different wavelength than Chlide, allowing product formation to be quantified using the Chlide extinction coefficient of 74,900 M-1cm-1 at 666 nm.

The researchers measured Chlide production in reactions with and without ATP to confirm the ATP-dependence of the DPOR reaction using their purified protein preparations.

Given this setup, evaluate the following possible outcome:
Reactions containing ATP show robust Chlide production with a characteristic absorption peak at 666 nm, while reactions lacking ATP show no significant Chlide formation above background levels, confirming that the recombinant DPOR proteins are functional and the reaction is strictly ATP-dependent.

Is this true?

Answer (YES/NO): YES